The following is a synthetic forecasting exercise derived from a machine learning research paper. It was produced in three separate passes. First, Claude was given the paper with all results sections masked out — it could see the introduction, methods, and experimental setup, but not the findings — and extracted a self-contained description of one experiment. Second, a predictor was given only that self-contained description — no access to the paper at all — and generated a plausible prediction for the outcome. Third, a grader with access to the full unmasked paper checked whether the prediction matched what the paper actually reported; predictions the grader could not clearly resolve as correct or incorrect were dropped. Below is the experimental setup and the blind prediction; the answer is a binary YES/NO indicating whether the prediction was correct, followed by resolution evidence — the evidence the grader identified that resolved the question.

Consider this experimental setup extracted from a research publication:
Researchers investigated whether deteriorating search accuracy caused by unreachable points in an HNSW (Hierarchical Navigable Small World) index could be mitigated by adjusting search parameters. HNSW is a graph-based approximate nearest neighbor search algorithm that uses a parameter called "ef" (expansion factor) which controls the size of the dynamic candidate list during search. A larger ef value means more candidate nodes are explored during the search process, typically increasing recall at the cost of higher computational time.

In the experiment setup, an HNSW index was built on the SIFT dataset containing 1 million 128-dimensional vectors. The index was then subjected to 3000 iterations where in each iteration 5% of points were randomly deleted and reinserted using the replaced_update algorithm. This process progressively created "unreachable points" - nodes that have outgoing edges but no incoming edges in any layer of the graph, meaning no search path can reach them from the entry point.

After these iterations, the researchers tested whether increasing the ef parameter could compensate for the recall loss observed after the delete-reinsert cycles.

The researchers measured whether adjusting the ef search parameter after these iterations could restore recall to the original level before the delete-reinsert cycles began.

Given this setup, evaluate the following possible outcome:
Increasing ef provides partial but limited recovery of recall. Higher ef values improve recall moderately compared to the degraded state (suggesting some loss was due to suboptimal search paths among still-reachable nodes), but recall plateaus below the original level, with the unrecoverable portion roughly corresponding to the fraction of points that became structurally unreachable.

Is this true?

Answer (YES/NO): NO